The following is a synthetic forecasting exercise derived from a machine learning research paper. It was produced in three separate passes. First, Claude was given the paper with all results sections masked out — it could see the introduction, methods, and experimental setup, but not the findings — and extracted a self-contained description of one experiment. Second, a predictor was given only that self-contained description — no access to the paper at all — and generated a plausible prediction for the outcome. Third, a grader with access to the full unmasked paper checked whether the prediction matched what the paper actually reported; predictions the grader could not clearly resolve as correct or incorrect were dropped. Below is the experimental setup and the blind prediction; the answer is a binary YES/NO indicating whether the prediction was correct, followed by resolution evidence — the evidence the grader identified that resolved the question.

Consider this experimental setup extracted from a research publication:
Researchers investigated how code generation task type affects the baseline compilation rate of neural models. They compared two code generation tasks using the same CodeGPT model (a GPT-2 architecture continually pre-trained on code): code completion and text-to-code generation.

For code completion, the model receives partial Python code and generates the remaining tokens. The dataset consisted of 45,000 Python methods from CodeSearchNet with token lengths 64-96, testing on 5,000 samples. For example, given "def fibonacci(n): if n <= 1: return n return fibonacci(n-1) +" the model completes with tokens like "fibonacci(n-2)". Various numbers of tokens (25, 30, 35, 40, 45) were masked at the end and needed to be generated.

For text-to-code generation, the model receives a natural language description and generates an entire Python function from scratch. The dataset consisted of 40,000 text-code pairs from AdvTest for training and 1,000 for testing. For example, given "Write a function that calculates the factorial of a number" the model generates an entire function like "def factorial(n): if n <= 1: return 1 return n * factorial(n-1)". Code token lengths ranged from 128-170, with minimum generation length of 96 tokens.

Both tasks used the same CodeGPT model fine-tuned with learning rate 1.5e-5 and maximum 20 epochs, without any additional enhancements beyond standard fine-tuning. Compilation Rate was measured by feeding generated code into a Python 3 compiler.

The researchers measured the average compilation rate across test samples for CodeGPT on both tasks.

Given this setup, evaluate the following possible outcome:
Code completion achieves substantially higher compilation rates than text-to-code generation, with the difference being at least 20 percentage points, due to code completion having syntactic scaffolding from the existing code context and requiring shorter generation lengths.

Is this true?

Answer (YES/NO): NO